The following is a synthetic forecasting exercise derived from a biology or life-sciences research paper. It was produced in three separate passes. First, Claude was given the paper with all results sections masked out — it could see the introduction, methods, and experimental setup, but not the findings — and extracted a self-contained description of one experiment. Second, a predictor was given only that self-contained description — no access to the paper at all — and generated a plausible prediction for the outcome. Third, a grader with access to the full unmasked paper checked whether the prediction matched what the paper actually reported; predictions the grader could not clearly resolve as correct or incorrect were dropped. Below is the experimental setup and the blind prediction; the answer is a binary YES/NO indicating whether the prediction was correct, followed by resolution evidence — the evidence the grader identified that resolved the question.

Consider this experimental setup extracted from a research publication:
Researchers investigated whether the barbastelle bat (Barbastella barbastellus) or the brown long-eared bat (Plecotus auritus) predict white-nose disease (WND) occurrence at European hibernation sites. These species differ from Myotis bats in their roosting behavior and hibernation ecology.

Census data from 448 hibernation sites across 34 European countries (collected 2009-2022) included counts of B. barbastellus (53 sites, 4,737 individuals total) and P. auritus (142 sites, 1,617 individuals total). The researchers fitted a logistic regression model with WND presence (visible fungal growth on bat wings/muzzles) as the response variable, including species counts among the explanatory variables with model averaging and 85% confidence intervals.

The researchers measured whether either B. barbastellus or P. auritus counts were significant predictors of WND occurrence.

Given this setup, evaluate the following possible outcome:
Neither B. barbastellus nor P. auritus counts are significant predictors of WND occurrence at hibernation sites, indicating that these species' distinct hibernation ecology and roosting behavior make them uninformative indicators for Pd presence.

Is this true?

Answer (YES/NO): YES